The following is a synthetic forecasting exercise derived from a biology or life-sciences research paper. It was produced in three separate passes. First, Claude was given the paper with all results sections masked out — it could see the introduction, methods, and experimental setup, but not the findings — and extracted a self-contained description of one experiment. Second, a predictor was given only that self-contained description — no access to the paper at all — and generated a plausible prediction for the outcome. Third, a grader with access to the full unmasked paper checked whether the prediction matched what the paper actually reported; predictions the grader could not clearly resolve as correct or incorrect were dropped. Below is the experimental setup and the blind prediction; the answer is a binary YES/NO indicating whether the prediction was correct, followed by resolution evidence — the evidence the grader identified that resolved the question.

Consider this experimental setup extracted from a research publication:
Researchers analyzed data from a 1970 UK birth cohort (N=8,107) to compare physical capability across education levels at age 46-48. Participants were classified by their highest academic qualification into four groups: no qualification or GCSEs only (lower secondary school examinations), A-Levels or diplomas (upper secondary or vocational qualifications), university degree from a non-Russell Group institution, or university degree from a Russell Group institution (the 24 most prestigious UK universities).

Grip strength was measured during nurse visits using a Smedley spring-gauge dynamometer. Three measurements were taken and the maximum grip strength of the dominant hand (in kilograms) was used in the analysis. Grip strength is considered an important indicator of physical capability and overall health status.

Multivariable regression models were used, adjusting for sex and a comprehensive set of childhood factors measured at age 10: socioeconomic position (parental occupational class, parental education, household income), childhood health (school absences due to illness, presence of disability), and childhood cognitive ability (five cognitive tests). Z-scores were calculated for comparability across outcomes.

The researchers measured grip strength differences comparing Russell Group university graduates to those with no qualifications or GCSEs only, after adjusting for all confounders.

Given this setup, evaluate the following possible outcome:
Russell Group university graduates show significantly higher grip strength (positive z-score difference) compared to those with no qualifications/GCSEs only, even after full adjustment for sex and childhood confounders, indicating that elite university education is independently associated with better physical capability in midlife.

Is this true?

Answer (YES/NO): NO